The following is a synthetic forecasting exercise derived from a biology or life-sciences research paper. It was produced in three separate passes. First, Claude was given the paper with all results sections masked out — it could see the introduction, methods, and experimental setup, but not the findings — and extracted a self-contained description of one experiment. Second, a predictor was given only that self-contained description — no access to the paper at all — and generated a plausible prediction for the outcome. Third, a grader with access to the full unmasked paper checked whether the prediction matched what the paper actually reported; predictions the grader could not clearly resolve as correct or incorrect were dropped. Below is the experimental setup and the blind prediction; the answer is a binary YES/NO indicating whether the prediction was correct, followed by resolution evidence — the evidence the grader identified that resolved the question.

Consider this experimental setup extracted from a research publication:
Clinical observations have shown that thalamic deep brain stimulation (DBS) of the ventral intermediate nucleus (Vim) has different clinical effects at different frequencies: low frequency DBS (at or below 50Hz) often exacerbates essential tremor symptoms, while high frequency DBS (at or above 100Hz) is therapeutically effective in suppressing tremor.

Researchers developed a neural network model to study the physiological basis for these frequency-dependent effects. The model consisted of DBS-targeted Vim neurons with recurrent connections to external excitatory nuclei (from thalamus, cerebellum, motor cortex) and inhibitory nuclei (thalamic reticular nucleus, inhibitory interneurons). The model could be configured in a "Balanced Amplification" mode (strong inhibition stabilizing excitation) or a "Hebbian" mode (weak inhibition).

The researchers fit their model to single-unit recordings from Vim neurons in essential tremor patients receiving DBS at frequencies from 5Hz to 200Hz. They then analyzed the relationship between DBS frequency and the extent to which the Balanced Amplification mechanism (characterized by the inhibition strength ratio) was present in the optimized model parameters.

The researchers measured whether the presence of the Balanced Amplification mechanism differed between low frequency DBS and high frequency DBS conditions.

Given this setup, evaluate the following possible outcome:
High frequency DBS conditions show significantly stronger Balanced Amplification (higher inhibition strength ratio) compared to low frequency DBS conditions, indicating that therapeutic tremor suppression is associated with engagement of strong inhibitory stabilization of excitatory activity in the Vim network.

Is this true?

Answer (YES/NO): NO